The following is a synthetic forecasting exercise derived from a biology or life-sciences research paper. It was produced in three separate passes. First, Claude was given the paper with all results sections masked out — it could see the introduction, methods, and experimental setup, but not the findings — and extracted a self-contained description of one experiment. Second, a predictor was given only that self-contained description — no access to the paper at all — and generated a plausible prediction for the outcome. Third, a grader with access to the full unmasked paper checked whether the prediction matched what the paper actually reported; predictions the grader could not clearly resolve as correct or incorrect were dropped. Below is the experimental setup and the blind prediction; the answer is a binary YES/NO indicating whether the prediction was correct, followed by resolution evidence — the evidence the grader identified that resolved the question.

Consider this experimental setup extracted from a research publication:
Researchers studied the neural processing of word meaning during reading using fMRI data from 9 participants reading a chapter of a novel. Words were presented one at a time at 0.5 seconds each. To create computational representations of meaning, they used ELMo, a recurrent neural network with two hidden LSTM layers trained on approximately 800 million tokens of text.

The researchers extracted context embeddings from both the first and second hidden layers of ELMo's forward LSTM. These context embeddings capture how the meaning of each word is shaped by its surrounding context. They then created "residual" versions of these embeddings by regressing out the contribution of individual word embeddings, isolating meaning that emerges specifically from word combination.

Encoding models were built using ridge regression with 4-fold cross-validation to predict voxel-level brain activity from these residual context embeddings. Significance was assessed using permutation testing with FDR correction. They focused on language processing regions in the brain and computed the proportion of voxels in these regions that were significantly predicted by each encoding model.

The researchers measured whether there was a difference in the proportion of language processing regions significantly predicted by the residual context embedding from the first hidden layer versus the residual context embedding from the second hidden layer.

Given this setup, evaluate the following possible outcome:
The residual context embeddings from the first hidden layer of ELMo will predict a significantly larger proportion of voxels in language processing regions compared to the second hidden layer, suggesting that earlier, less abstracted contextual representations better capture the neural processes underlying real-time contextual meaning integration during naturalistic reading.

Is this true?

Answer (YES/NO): NO